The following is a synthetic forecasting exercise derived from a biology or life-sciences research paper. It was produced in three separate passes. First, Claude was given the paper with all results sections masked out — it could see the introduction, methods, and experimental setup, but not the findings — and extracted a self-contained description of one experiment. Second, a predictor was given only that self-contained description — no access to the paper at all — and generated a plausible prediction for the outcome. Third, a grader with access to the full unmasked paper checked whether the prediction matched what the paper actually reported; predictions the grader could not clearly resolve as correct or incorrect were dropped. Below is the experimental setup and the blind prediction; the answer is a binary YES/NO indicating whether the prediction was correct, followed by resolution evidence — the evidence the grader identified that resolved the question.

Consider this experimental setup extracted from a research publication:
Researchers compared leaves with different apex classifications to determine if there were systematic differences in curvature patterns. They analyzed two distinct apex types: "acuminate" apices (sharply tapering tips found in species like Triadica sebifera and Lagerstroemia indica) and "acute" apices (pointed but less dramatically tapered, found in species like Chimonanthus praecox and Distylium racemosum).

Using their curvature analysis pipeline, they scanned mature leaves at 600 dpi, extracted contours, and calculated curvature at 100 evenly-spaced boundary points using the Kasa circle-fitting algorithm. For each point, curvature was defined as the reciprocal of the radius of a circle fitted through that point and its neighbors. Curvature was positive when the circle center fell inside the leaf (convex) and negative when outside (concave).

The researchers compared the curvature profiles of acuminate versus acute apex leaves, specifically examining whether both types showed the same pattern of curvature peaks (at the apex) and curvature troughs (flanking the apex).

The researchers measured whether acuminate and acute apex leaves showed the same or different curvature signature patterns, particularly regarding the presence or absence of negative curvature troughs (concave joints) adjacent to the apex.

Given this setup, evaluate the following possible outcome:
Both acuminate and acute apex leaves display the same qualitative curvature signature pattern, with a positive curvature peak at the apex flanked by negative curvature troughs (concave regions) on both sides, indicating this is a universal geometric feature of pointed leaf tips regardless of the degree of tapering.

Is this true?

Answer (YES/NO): NO